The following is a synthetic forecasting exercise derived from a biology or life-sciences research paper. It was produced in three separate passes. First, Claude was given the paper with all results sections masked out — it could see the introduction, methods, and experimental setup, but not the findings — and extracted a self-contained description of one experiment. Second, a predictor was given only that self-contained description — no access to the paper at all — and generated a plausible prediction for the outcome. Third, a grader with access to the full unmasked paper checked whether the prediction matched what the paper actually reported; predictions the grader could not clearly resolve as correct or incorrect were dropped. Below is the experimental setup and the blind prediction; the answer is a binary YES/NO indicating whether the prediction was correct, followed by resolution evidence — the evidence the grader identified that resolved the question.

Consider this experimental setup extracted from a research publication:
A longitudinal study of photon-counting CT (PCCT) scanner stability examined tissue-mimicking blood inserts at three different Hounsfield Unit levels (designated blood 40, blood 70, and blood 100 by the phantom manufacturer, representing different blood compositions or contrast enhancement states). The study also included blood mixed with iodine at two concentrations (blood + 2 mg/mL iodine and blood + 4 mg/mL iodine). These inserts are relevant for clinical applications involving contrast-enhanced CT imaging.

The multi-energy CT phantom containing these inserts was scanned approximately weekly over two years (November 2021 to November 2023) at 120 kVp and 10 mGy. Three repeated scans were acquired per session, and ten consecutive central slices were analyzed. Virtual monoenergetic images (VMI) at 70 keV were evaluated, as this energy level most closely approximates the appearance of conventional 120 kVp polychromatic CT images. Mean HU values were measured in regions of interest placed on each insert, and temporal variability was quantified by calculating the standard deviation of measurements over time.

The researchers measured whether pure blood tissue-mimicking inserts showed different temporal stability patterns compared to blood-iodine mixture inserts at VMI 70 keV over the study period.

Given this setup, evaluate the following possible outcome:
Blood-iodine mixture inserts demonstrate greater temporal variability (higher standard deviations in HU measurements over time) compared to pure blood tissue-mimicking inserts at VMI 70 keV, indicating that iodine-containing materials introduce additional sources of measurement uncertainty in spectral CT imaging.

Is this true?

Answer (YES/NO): NO